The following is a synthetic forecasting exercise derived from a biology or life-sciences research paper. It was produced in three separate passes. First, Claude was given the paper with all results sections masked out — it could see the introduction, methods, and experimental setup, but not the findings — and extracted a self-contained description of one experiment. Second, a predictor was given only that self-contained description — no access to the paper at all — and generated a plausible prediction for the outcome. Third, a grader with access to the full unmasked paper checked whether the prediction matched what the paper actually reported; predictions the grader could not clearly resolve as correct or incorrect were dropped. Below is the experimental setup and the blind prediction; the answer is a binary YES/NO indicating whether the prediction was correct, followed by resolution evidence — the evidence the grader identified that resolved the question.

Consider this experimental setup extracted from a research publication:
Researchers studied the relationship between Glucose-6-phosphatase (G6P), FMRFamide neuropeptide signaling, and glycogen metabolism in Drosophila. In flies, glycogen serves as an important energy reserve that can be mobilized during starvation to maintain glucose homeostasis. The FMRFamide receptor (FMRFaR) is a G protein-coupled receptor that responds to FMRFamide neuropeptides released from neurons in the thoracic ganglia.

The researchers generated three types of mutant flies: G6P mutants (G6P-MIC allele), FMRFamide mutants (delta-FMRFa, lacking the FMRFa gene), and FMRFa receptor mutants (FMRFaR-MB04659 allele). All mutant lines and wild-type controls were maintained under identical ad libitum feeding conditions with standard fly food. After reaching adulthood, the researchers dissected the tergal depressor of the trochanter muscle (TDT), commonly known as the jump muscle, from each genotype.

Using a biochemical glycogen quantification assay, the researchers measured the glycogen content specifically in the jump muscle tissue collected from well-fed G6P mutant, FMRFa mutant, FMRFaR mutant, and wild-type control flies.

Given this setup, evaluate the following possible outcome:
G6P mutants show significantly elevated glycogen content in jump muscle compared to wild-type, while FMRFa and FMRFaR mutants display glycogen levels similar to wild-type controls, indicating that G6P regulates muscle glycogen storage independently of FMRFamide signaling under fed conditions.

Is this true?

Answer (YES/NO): NO